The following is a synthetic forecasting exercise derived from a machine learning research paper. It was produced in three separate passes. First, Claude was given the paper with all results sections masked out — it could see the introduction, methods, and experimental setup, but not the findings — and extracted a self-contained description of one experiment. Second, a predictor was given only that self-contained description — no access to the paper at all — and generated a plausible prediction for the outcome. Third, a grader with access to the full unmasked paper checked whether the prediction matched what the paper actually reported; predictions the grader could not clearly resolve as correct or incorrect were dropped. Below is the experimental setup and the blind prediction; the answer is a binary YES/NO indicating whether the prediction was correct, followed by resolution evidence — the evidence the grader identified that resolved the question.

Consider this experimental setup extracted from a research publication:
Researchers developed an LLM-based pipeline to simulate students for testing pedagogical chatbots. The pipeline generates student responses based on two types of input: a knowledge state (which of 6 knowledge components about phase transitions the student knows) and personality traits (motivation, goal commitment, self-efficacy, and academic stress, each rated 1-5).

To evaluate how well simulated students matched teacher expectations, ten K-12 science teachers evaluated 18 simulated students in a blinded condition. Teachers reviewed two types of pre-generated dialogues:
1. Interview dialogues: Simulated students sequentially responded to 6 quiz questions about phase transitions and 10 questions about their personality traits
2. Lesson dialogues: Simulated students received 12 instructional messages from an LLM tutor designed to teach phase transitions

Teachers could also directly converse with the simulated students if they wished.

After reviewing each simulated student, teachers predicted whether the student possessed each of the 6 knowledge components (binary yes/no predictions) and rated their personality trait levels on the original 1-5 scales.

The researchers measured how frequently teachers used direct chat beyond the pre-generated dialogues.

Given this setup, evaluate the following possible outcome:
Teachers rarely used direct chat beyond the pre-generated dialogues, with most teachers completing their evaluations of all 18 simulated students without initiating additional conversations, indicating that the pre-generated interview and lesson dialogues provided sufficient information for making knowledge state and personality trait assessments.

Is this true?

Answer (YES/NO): NO